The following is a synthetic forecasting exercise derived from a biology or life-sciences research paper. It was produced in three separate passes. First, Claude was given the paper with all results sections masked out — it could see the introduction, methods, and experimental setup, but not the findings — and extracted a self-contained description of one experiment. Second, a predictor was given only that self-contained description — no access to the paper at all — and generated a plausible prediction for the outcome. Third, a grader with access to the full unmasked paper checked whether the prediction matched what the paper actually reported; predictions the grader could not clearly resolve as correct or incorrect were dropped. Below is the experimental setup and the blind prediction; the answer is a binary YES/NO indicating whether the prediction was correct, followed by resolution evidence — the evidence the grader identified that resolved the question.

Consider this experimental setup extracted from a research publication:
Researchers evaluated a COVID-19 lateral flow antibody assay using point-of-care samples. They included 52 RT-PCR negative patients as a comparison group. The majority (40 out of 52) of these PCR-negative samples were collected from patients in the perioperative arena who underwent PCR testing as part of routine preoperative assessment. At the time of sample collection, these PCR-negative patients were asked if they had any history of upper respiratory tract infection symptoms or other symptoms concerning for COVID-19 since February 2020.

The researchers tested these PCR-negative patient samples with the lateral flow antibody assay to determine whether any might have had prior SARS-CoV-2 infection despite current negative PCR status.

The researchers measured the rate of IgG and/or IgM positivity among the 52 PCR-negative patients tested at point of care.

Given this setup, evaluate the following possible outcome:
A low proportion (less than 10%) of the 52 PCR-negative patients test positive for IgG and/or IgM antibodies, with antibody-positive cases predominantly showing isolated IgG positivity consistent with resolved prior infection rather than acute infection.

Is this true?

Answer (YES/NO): NO